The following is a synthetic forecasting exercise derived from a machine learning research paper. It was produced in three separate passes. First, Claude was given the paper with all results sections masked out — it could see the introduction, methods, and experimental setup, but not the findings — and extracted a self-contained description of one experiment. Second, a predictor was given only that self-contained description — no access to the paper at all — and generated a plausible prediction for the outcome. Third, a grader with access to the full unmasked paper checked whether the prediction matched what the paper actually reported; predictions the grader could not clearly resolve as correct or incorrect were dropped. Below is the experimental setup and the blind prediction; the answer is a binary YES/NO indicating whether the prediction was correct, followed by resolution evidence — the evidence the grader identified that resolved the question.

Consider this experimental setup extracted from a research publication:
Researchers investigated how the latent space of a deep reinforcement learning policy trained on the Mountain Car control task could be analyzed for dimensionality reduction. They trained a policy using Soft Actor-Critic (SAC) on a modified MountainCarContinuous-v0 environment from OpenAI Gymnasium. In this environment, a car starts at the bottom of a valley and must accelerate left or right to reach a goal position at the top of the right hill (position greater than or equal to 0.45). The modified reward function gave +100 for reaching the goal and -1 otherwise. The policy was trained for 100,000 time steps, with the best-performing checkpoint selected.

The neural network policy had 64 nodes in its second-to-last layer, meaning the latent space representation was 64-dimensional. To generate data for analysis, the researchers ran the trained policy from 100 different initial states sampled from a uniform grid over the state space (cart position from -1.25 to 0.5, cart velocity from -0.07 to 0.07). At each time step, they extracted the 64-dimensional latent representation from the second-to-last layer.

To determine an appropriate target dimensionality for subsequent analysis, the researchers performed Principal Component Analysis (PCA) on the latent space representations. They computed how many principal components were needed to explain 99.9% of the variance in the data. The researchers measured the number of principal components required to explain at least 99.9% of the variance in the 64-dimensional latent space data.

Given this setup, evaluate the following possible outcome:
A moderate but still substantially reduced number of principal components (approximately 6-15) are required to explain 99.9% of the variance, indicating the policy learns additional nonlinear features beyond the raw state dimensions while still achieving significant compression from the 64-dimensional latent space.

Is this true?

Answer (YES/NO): YES